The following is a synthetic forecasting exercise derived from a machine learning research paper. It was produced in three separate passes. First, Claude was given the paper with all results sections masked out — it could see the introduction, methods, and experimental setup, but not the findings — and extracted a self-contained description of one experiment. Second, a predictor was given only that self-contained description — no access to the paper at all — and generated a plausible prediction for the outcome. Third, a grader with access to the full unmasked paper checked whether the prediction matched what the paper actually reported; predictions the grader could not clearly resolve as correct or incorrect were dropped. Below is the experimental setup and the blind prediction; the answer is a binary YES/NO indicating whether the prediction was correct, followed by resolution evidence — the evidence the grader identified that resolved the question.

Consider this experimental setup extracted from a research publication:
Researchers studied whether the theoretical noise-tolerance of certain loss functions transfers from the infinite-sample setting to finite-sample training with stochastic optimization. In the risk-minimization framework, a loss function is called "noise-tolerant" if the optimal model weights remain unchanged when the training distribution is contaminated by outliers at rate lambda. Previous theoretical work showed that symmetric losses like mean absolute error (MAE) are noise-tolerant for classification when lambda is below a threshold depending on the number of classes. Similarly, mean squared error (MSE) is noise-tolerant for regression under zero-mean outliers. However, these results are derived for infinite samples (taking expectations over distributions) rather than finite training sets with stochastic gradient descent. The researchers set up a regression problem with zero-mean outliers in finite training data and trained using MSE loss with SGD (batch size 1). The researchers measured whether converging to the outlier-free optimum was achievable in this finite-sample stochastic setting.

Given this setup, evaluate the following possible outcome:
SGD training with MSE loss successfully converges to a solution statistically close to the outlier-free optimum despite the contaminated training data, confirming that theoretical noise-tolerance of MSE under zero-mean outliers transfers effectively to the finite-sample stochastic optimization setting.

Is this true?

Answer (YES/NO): NO